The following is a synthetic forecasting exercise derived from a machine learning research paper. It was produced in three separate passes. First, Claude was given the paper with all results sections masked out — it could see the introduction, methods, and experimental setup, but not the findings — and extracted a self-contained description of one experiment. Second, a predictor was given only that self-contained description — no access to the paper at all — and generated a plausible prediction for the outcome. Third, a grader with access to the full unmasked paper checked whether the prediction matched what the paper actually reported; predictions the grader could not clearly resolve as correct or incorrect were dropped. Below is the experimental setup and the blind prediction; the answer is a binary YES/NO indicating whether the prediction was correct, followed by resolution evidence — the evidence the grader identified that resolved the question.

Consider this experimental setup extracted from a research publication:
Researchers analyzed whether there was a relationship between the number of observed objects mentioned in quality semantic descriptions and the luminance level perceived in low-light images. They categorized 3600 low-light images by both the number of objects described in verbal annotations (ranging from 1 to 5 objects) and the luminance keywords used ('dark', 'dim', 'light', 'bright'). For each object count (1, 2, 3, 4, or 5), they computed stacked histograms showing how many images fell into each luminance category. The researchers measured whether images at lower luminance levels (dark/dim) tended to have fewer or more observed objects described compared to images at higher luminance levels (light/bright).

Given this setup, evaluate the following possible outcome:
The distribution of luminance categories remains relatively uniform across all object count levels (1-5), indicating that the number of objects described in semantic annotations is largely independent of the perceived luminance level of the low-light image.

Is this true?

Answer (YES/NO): NO